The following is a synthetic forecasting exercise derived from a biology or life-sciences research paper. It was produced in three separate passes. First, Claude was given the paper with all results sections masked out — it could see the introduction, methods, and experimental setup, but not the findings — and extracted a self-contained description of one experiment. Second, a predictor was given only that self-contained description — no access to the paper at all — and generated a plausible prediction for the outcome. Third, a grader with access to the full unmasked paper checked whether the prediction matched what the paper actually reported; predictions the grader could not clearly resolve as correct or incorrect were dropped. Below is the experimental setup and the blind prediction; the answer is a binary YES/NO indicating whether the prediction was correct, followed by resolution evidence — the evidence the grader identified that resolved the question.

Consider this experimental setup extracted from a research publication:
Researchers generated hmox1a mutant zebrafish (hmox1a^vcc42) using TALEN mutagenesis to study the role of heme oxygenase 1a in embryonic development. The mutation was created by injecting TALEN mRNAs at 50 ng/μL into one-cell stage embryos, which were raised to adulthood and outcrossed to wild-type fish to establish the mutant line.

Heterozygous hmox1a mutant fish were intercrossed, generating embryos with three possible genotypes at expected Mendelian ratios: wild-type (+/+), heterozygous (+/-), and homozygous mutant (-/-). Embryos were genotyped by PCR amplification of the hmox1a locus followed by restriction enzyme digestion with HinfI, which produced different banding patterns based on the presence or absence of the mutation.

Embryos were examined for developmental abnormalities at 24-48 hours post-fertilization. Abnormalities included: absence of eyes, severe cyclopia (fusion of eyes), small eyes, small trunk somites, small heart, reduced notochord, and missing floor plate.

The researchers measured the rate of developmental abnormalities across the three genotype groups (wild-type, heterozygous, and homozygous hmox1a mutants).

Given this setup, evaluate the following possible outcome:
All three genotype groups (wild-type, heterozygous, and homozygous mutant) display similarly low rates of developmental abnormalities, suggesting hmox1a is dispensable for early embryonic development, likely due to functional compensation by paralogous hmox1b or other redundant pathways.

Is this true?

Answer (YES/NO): NO